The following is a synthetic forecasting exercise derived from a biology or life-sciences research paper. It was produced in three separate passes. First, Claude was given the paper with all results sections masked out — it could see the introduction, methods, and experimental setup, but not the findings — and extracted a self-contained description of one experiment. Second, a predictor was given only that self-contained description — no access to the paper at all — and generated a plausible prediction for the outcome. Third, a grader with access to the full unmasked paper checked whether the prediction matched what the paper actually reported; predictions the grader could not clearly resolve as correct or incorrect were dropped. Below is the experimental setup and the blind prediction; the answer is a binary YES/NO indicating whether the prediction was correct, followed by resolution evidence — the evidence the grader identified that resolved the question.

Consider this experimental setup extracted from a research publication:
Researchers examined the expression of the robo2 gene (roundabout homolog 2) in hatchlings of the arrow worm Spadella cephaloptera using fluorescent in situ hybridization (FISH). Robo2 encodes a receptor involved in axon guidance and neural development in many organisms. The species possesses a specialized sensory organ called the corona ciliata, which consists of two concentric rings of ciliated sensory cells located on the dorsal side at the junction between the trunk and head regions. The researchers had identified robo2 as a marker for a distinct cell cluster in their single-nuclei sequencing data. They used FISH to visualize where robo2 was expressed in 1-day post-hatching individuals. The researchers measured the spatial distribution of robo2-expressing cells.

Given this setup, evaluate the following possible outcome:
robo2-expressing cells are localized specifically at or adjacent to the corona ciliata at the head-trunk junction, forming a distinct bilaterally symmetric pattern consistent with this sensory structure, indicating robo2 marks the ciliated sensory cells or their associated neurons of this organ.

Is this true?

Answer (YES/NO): YES